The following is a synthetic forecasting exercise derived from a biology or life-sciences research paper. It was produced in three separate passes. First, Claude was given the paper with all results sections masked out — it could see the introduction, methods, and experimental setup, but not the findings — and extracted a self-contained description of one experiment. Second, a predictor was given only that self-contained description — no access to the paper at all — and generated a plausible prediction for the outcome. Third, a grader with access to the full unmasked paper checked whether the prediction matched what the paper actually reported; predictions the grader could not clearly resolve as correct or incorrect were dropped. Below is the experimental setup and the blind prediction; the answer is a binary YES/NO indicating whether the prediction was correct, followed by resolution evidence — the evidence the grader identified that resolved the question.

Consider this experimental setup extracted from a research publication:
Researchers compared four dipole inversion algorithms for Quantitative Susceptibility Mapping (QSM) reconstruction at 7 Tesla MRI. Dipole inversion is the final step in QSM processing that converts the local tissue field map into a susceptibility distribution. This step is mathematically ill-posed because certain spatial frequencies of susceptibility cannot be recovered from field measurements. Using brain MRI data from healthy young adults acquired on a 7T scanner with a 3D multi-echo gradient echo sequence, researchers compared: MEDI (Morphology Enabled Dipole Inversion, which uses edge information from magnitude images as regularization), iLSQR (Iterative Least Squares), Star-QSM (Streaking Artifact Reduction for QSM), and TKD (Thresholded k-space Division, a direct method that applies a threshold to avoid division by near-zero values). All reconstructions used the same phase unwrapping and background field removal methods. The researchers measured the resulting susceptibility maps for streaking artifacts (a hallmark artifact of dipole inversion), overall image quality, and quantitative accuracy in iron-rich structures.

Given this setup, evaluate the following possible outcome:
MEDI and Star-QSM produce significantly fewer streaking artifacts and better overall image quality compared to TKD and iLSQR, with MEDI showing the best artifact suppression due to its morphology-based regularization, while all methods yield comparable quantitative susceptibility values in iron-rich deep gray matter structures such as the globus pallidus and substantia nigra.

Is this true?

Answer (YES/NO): NO